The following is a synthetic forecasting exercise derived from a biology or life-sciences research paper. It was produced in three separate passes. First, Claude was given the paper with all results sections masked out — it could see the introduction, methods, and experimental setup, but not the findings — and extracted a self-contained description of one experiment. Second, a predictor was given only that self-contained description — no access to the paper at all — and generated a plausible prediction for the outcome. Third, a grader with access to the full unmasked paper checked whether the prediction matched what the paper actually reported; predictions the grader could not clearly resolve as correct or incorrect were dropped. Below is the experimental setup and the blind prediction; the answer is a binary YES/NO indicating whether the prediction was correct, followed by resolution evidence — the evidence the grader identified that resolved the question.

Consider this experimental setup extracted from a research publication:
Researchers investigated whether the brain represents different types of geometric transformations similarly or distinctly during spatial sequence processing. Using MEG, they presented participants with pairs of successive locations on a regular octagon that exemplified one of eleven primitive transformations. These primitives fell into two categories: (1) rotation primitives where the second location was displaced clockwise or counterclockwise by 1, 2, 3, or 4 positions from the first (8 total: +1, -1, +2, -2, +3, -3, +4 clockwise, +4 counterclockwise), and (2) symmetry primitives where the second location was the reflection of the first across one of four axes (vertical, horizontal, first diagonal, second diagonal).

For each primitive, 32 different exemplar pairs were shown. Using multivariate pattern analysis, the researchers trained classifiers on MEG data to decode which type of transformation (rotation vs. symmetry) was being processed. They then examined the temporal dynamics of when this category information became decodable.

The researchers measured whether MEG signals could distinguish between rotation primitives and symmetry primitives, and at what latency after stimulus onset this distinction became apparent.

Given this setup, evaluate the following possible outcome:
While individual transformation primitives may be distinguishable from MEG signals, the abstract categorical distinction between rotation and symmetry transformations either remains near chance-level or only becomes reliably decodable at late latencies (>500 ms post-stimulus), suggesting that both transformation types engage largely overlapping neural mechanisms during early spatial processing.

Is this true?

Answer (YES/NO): NO